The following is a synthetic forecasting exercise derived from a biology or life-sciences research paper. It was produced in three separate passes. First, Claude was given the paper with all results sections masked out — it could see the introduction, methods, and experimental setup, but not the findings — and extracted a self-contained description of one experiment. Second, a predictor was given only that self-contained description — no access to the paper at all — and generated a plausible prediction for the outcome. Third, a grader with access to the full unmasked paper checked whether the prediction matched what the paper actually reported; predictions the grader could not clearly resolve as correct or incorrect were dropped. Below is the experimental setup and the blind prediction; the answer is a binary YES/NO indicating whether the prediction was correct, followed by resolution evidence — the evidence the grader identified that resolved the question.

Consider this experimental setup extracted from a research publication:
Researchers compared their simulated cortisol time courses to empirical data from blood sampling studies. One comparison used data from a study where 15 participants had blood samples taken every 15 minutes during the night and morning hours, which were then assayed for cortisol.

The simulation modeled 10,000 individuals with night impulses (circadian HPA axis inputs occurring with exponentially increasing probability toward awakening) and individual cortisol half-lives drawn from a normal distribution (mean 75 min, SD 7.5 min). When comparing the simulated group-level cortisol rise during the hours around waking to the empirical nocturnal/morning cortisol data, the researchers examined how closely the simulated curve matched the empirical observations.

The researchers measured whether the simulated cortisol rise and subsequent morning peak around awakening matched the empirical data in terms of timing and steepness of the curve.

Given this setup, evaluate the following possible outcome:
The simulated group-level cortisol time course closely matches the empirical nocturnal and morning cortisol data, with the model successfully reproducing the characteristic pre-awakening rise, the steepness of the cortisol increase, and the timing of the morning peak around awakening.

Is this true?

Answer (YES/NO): NO